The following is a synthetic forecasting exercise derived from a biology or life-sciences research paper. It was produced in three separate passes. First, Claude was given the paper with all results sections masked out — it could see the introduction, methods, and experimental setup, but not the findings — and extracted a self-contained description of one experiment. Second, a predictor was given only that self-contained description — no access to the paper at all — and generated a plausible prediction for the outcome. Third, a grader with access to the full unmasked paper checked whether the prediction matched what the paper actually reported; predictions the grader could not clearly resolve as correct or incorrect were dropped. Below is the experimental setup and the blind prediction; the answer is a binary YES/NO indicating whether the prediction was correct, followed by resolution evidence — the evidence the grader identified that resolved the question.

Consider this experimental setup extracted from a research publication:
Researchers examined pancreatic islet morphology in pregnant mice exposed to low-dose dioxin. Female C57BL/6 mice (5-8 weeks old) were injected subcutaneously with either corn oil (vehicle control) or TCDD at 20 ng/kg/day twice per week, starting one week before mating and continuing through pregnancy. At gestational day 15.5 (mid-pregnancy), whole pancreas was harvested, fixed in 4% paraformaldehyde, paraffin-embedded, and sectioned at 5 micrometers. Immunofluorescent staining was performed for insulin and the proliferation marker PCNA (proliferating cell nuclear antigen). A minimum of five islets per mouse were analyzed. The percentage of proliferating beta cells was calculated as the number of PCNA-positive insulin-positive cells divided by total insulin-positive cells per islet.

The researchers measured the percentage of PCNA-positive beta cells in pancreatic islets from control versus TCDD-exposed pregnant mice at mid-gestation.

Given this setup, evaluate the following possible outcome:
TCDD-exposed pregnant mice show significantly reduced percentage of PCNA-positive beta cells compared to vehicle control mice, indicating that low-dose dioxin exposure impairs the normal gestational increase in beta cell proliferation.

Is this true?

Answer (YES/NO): NO